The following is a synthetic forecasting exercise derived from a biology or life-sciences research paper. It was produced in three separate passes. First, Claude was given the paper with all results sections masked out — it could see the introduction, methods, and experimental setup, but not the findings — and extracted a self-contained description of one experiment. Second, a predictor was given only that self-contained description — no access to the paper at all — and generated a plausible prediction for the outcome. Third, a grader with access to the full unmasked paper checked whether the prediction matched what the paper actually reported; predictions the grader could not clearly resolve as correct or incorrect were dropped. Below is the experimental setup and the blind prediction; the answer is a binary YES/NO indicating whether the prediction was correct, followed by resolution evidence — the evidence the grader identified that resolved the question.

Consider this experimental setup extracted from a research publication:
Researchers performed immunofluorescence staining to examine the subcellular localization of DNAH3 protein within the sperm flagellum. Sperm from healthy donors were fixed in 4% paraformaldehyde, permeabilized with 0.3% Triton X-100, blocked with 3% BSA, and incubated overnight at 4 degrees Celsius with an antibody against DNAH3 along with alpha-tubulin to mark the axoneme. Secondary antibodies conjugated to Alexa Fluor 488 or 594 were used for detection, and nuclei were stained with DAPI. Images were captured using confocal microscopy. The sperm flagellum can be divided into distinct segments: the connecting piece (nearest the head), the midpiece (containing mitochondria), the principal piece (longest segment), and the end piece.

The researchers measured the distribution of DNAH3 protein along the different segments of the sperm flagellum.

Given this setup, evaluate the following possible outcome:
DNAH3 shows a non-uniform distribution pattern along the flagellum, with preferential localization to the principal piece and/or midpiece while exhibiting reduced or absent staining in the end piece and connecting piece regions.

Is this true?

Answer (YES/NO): YES